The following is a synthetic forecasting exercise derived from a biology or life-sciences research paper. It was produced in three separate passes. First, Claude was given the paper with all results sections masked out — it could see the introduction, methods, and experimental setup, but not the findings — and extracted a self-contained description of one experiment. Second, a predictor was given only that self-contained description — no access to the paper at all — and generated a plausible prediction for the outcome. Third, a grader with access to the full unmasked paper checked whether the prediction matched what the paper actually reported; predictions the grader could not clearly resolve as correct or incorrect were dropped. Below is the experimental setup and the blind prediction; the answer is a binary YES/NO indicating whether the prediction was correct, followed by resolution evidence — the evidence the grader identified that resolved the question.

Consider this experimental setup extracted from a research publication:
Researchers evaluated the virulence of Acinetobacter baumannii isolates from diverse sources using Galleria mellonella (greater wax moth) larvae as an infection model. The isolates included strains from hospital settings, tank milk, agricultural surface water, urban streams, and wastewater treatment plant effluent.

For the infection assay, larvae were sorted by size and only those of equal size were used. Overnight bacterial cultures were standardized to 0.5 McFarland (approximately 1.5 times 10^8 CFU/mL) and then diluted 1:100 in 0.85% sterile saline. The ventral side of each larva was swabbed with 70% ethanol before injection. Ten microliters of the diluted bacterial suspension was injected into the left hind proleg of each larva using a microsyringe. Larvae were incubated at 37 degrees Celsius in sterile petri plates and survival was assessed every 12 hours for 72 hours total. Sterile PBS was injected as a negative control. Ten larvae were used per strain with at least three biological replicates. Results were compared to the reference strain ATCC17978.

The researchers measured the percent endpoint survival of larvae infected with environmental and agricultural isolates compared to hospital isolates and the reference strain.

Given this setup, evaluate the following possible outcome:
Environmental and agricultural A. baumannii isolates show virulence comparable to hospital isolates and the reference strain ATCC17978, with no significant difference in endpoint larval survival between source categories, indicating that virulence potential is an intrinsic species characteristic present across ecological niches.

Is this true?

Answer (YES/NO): YES